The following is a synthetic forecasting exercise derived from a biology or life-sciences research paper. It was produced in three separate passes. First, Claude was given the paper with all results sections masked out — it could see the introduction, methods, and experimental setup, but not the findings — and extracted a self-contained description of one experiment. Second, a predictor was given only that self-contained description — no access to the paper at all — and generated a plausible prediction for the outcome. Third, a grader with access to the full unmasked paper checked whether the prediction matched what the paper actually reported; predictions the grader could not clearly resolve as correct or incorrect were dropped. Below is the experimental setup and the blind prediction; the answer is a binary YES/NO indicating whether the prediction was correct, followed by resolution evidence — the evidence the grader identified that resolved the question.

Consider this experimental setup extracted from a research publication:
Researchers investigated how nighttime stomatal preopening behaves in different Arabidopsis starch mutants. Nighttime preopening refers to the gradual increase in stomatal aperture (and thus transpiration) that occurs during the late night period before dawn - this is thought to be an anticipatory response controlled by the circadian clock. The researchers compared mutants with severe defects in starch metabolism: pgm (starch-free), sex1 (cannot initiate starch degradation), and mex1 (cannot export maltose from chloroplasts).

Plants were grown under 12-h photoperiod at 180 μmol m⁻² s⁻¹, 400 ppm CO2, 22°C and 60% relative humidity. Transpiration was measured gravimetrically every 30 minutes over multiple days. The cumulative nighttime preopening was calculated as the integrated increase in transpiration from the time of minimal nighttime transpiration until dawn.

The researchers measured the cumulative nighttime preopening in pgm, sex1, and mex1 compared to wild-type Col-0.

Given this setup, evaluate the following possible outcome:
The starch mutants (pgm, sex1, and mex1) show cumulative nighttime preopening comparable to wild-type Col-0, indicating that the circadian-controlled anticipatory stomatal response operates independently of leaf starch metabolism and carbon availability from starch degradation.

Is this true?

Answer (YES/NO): NO